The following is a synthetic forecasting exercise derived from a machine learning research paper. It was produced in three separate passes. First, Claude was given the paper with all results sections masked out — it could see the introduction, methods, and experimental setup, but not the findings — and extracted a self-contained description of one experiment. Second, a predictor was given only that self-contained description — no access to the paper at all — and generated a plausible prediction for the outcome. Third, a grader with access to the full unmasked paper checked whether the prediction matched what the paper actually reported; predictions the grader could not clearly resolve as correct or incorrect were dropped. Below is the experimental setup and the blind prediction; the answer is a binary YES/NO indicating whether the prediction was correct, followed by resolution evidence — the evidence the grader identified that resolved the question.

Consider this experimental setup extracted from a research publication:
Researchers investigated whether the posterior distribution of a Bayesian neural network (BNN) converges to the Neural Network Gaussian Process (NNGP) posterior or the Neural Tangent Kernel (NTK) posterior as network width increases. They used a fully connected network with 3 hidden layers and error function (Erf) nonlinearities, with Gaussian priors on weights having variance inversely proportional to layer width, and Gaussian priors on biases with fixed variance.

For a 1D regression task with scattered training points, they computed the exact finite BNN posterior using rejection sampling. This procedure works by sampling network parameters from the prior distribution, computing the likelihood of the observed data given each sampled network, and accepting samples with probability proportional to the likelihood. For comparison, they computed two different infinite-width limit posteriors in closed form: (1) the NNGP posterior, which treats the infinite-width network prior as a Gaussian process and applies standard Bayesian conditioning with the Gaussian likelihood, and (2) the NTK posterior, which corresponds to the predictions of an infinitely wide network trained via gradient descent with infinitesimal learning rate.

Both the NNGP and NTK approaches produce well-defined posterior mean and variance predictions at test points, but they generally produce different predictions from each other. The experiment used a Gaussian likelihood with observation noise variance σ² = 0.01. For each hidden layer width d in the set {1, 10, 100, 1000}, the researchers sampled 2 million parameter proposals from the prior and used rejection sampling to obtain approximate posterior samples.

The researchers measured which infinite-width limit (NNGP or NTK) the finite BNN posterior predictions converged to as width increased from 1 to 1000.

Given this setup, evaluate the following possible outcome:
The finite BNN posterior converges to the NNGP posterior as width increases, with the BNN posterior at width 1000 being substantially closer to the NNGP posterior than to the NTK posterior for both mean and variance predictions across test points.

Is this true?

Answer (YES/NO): YES